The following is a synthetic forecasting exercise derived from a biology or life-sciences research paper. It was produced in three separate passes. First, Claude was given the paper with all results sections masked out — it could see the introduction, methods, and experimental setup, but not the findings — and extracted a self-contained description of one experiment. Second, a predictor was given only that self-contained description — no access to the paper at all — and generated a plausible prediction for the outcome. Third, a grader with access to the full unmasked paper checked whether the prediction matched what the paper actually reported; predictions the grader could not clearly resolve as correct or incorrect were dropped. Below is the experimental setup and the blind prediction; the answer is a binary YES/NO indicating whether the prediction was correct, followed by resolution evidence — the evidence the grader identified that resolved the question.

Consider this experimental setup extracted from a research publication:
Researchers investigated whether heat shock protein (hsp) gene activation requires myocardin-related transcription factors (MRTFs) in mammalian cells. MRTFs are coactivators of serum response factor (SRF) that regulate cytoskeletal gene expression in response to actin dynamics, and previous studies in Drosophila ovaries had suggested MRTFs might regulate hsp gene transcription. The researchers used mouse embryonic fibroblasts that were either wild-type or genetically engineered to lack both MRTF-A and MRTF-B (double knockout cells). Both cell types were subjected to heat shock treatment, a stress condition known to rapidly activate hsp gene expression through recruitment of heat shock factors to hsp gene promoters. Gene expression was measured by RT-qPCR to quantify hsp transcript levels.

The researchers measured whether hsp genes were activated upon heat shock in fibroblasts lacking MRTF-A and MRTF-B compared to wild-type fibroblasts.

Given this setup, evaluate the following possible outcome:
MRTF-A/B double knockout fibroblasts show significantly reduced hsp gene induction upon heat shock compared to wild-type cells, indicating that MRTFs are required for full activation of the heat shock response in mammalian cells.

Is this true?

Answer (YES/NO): NO